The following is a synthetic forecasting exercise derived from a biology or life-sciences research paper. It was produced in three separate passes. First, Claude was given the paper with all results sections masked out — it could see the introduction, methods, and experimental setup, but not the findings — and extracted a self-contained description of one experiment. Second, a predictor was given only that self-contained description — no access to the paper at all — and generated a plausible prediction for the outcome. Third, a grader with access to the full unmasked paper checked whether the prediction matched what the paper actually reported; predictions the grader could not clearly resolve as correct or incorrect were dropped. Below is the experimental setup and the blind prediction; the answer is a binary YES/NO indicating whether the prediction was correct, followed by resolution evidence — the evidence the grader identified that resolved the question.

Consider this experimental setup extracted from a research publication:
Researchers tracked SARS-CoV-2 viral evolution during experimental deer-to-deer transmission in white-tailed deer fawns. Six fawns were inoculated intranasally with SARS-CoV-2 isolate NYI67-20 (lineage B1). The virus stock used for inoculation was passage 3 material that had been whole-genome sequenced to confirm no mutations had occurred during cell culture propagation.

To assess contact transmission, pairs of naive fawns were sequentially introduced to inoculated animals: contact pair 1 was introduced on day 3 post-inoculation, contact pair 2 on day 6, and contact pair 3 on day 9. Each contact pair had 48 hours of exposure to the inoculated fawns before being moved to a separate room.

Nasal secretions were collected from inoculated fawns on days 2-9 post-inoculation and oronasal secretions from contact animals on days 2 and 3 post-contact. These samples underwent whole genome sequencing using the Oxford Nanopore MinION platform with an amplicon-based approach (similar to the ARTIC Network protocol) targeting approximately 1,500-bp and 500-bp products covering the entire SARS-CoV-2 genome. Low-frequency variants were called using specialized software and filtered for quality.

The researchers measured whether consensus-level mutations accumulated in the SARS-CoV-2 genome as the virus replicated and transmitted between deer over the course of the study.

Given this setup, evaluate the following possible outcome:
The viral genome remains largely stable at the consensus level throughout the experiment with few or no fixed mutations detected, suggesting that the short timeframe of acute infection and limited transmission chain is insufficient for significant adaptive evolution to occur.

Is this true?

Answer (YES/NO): YES